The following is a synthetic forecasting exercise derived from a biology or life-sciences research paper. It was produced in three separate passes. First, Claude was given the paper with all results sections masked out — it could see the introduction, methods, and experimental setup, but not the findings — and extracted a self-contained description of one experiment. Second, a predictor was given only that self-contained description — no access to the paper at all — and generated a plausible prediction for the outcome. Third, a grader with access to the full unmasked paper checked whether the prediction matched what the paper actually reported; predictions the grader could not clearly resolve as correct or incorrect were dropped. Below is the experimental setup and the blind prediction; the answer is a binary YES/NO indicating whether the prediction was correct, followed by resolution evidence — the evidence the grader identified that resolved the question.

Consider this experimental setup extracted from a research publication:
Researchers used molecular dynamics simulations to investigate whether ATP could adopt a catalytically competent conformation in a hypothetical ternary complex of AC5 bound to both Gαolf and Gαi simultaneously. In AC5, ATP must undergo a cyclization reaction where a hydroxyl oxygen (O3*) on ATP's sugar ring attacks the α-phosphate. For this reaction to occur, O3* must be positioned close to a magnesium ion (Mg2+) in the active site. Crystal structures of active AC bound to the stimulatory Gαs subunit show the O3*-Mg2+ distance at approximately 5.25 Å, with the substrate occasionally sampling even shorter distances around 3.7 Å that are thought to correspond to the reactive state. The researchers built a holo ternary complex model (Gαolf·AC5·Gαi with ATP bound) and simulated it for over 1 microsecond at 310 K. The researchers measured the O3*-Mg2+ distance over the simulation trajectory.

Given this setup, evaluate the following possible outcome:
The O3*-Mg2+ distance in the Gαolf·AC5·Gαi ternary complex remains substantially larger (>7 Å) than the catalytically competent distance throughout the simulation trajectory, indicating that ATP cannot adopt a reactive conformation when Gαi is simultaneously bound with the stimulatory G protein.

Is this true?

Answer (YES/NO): NO